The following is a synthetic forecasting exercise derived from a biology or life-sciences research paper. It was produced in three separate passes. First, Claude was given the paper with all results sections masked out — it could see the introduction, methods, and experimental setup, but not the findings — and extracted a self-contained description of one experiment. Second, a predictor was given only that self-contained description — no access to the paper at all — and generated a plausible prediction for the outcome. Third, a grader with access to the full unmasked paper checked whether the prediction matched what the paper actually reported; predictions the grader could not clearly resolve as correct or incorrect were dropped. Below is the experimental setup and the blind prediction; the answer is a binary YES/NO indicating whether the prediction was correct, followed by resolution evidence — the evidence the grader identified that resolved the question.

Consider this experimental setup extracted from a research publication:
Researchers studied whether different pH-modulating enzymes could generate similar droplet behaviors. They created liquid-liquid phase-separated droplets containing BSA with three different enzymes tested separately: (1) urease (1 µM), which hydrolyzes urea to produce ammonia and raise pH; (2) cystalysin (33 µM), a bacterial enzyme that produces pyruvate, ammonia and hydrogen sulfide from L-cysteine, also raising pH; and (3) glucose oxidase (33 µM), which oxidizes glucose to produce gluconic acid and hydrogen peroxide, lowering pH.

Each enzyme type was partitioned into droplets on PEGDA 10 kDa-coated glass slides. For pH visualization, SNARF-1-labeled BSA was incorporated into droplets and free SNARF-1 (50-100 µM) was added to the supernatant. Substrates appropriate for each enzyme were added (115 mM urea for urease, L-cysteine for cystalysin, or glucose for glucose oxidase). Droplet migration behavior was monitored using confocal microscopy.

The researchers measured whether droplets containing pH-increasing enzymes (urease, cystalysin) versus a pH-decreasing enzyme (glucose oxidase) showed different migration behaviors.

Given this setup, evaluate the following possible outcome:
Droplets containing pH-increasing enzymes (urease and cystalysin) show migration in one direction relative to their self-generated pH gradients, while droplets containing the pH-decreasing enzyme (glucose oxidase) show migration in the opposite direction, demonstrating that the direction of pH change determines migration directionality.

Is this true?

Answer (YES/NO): NO